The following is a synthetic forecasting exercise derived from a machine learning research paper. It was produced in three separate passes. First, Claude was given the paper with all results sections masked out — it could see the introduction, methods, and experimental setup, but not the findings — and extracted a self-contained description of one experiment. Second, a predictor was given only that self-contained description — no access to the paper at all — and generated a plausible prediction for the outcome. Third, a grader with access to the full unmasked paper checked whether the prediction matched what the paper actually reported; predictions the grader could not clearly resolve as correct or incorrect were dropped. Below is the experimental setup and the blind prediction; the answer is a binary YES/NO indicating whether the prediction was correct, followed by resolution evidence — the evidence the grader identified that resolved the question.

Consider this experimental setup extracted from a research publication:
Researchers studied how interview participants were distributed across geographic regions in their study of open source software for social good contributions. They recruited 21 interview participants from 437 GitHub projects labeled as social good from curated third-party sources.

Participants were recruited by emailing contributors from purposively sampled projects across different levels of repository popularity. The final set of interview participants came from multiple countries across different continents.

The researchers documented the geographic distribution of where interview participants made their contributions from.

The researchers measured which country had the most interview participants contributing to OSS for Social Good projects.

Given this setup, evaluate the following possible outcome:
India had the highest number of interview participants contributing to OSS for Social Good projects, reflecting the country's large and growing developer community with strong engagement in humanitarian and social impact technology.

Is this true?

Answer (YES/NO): YES